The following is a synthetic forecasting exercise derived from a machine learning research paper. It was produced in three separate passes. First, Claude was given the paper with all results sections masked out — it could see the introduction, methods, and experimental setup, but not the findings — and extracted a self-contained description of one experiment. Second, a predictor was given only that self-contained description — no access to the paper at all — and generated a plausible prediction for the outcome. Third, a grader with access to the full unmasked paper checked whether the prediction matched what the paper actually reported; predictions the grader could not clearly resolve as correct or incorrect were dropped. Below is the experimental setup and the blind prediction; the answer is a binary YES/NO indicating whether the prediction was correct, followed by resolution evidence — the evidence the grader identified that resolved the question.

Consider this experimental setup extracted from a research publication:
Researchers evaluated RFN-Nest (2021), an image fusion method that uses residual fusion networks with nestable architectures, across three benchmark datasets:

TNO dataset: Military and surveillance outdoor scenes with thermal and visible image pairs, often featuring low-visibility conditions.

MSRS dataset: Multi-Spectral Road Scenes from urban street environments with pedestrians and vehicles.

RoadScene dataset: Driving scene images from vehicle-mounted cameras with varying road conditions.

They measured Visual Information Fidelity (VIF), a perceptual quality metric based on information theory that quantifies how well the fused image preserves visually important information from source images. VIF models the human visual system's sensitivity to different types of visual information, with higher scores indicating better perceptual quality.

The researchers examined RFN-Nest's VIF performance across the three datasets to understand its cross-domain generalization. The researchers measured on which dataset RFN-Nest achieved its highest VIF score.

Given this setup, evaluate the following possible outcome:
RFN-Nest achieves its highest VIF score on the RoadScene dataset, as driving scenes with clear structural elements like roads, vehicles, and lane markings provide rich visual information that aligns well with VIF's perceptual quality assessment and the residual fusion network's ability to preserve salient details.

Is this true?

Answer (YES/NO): YES